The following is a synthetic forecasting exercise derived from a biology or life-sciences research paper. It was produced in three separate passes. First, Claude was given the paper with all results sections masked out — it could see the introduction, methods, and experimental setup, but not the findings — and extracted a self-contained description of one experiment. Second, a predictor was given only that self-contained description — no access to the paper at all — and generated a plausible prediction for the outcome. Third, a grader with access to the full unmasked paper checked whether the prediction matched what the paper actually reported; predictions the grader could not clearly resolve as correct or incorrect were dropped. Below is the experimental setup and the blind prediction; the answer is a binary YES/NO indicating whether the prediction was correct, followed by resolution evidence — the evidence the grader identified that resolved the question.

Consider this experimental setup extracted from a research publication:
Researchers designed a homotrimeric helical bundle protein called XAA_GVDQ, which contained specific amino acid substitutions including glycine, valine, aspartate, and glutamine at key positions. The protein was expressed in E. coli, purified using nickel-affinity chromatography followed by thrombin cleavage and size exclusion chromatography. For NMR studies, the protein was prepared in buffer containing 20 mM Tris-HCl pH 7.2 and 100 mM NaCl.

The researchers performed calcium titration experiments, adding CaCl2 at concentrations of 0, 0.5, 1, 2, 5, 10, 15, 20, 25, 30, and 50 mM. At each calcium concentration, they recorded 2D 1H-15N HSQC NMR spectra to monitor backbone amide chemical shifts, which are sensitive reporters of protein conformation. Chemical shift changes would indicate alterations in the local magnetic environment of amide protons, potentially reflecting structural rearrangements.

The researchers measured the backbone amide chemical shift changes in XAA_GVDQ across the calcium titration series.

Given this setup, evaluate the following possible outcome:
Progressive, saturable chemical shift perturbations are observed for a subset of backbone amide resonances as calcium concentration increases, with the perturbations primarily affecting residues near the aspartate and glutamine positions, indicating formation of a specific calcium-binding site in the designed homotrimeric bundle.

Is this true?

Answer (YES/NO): NO